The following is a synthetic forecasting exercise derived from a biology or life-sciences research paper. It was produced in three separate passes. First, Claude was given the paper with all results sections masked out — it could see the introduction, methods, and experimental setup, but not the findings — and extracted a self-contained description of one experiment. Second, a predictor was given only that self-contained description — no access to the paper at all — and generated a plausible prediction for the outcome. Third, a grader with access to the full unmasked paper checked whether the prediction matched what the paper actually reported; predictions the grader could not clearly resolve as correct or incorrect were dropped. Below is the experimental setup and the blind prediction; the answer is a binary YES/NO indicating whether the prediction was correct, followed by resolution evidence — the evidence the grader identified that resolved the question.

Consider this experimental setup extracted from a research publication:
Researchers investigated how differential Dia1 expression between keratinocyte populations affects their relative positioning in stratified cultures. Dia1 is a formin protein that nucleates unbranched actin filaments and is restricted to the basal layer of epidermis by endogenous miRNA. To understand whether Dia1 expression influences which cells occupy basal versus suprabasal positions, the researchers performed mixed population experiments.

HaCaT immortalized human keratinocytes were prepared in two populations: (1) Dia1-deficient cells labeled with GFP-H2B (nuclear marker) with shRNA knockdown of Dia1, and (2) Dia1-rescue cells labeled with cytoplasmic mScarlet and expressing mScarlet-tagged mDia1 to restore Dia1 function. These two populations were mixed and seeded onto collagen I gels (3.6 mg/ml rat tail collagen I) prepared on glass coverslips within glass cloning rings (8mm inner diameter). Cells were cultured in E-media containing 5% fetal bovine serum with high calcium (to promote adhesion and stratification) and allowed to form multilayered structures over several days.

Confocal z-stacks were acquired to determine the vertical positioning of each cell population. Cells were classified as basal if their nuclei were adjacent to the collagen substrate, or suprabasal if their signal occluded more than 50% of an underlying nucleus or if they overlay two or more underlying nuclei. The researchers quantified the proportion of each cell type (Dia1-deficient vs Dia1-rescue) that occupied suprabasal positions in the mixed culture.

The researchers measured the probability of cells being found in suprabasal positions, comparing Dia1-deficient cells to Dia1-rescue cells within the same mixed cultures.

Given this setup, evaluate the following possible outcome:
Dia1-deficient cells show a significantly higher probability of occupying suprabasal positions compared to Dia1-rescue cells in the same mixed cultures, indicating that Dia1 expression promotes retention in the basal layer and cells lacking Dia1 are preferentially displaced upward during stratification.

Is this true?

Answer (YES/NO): YES